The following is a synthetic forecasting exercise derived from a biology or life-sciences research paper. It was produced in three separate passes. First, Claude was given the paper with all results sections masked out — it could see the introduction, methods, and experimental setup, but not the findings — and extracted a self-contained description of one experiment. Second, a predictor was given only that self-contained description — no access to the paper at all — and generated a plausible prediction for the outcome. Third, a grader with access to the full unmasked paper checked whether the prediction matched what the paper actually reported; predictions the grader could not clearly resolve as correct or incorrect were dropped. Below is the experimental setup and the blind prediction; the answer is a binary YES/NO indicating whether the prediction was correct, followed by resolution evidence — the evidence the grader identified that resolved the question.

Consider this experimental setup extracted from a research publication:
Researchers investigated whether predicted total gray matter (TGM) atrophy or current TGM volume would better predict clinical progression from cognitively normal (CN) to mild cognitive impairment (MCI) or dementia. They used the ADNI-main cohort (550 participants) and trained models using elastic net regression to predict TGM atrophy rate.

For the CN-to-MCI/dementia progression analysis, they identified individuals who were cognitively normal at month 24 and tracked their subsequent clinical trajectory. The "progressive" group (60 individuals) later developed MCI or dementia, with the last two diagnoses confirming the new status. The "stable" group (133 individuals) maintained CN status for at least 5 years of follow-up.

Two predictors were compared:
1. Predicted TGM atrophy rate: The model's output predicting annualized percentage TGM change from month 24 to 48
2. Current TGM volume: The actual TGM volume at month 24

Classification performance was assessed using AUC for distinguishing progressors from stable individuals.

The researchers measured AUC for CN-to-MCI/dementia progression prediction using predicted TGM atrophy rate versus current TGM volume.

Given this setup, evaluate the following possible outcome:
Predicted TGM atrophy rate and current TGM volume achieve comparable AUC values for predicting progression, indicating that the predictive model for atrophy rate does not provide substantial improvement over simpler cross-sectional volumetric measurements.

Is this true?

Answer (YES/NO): YES